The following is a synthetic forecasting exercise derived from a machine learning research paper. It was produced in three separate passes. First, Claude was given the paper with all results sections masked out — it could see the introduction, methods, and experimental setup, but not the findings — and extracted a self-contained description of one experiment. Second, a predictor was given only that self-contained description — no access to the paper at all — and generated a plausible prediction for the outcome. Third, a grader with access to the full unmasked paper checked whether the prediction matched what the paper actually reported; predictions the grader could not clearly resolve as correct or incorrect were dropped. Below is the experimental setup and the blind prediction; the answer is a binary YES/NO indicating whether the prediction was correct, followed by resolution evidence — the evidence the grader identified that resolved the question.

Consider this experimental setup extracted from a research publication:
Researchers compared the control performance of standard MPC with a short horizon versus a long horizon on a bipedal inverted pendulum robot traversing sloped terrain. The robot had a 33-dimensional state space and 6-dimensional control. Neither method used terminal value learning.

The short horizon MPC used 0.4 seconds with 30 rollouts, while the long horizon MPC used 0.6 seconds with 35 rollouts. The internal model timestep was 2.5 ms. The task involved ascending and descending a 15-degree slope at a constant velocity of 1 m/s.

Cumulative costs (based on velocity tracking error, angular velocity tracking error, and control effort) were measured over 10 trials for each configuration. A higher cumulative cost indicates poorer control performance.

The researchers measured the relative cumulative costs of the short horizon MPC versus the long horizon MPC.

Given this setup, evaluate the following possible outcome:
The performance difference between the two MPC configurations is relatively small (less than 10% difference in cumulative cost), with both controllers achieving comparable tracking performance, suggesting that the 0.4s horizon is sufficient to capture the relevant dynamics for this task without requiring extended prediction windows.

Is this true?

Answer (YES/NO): NO